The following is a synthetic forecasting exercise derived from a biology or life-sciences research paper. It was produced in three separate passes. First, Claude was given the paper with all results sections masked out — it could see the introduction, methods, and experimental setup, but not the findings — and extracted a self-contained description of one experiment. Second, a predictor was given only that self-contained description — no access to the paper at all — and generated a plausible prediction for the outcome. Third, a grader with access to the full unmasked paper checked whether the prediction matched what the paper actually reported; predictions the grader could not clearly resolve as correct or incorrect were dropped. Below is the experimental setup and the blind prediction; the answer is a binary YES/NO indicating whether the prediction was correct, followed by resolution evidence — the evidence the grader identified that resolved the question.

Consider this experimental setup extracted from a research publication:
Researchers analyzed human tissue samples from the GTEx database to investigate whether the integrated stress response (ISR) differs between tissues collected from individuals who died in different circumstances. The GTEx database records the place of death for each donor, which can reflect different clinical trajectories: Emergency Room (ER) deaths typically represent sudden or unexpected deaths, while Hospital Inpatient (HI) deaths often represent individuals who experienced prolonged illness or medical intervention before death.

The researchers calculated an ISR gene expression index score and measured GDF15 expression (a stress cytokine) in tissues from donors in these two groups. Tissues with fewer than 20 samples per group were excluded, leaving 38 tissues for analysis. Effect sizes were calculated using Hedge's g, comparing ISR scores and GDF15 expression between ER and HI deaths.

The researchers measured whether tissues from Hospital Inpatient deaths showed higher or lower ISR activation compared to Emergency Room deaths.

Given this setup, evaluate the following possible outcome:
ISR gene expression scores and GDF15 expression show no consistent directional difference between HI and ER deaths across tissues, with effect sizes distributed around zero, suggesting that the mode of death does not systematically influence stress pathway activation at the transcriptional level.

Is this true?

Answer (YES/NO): NO